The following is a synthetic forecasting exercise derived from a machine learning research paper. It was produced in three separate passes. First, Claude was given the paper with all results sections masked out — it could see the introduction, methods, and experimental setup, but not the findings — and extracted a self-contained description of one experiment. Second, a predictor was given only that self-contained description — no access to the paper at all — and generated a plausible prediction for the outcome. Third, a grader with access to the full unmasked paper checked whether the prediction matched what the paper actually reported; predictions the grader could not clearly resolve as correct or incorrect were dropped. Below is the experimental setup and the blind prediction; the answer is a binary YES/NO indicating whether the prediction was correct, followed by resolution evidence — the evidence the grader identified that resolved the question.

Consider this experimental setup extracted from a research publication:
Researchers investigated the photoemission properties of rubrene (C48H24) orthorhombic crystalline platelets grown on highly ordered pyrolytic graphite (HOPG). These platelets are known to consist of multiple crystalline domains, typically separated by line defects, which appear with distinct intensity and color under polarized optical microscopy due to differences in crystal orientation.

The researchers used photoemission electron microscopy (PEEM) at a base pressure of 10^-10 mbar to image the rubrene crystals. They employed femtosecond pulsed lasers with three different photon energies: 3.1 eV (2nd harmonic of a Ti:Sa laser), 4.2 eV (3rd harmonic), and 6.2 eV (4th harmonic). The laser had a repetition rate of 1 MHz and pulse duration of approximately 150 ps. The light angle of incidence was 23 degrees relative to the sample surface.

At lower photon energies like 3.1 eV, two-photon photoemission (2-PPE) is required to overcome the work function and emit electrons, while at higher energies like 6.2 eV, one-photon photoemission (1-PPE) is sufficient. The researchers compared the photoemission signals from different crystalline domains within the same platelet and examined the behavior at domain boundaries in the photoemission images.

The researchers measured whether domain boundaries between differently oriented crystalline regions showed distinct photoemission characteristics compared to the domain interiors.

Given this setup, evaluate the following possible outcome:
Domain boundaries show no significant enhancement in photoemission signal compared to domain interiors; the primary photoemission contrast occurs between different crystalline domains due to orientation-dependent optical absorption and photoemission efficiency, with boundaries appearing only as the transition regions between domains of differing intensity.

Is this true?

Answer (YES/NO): NO